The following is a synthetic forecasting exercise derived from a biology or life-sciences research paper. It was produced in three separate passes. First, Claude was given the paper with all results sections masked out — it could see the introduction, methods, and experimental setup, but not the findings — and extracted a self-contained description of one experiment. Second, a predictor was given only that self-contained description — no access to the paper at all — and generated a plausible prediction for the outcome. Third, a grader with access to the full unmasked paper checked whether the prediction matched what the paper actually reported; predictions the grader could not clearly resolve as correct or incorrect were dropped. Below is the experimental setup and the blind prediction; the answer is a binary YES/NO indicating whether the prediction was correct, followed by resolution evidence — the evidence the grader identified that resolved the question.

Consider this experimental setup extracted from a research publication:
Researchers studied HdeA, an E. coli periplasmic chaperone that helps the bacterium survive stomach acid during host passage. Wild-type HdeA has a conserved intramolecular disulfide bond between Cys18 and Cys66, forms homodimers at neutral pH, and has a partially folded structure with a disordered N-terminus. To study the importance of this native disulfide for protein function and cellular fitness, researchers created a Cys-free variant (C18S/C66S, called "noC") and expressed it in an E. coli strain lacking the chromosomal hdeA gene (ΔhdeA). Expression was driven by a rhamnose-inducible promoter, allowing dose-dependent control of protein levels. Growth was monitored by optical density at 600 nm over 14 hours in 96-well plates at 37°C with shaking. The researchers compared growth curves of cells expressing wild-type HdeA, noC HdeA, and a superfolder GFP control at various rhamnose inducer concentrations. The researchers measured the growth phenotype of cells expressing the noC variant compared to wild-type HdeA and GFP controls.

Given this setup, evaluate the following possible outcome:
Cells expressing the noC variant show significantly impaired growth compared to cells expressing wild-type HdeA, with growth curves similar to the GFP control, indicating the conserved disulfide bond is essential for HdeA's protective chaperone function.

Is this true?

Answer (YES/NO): NO